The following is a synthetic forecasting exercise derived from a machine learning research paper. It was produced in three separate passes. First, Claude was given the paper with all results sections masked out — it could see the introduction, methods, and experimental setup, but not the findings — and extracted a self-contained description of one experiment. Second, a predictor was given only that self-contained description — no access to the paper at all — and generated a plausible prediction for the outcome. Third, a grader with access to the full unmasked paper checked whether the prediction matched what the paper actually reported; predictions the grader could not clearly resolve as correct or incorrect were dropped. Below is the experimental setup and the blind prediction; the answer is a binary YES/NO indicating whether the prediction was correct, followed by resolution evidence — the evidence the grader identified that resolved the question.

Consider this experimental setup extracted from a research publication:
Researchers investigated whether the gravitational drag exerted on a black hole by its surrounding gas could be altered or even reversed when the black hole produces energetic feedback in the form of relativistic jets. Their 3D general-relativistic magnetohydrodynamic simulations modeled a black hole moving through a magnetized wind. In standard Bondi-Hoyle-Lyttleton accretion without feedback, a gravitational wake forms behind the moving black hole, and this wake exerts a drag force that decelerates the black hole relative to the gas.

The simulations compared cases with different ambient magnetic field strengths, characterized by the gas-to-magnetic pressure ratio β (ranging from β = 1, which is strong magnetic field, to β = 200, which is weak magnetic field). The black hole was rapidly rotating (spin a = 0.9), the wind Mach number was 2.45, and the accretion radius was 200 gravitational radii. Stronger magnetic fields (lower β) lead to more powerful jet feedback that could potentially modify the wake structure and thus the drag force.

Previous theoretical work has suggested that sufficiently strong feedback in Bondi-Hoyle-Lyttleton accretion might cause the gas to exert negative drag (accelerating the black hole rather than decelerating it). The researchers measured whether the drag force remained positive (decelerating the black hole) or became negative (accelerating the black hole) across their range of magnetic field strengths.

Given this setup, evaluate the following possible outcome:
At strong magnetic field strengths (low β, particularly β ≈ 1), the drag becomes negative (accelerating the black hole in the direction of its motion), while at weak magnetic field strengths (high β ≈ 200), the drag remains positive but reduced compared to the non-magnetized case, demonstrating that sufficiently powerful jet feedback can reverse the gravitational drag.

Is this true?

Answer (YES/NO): NO